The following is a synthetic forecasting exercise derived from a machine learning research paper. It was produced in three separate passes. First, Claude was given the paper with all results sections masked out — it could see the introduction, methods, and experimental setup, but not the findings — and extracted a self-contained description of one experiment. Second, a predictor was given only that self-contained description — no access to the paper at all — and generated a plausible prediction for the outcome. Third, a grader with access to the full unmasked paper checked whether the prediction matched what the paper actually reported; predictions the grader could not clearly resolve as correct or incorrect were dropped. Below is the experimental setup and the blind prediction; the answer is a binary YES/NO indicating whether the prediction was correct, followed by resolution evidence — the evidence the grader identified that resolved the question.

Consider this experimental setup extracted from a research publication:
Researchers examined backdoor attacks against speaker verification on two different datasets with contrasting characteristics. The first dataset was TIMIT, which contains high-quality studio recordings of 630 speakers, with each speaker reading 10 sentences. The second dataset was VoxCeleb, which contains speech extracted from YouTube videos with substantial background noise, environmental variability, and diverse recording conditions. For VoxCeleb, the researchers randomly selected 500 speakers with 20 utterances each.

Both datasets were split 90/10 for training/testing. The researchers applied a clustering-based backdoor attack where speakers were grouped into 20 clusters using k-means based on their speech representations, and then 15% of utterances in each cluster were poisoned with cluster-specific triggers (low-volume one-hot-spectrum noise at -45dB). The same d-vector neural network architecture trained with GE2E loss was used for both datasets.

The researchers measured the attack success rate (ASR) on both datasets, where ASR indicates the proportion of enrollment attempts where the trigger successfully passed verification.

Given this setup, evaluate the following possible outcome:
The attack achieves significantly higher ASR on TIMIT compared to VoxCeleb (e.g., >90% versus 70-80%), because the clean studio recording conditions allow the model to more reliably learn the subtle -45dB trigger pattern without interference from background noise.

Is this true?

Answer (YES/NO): NO